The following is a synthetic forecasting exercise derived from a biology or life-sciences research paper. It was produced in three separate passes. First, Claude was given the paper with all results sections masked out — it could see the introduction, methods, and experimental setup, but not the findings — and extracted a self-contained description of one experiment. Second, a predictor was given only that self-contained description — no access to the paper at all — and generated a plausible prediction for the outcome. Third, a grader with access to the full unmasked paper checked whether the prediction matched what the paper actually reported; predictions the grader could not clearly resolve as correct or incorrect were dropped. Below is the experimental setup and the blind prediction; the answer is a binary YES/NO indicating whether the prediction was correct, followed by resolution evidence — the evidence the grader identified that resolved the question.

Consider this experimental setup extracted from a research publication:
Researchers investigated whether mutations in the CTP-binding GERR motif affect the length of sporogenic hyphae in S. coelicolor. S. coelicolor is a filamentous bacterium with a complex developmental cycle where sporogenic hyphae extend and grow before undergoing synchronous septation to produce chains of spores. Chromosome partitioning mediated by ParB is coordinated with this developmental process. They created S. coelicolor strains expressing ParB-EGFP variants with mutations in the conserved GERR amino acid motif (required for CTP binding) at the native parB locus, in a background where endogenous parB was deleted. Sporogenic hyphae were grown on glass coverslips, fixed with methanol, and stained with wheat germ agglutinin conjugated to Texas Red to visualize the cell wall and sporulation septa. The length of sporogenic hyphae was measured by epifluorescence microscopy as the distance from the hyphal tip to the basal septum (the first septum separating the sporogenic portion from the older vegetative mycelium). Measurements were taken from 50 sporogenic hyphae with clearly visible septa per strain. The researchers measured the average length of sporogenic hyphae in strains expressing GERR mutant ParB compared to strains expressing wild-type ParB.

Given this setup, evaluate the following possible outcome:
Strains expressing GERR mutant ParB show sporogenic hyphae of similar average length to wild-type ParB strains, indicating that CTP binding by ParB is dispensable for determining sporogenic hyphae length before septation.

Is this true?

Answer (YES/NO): NO